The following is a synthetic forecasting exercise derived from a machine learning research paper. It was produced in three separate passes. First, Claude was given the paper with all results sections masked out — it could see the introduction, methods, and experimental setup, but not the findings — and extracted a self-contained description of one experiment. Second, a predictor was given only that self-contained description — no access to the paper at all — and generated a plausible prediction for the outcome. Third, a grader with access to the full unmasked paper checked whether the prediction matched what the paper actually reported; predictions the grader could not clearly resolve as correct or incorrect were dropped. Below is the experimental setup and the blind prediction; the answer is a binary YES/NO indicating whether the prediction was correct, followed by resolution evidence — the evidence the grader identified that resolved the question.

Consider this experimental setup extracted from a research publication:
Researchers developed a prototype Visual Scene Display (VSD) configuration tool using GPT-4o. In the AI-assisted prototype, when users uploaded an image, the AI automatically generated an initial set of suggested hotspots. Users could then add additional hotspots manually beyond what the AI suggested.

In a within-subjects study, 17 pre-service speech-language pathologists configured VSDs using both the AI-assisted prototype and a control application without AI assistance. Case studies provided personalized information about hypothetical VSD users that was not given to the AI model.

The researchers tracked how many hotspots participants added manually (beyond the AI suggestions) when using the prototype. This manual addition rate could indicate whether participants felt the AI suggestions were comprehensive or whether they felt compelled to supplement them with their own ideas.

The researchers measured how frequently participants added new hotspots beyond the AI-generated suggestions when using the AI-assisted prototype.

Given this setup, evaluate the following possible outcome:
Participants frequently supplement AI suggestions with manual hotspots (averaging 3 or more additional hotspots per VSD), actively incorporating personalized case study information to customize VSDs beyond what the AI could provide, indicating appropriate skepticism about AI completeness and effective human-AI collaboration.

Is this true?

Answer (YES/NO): NO